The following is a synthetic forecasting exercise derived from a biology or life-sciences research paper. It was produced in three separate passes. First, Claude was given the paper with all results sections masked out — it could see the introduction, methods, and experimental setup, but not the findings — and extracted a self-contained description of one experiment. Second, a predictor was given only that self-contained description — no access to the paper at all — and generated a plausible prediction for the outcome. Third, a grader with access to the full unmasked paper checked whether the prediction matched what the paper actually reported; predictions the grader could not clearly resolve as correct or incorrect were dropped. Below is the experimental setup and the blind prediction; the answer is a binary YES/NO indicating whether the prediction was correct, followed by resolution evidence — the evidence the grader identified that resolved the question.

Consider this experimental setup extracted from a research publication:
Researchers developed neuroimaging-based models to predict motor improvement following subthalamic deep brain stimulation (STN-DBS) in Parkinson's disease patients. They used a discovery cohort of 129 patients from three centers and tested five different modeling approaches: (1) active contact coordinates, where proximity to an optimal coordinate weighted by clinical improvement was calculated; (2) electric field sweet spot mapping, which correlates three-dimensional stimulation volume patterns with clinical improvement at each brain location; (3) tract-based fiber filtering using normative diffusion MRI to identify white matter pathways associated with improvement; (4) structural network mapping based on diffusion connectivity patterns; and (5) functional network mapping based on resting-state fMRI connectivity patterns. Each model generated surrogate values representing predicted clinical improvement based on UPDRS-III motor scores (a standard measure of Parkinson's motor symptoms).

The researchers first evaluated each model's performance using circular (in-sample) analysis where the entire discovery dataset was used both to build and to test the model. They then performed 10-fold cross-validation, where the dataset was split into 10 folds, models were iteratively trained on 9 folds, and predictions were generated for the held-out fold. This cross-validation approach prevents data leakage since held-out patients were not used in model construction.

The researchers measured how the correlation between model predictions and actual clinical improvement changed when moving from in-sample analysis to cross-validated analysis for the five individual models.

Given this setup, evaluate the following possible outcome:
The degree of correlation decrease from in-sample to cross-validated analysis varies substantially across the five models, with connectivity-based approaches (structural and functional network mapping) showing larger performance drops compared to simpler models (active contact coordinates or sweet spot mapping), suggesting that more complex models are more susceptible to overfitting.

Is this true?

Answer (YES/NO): NO